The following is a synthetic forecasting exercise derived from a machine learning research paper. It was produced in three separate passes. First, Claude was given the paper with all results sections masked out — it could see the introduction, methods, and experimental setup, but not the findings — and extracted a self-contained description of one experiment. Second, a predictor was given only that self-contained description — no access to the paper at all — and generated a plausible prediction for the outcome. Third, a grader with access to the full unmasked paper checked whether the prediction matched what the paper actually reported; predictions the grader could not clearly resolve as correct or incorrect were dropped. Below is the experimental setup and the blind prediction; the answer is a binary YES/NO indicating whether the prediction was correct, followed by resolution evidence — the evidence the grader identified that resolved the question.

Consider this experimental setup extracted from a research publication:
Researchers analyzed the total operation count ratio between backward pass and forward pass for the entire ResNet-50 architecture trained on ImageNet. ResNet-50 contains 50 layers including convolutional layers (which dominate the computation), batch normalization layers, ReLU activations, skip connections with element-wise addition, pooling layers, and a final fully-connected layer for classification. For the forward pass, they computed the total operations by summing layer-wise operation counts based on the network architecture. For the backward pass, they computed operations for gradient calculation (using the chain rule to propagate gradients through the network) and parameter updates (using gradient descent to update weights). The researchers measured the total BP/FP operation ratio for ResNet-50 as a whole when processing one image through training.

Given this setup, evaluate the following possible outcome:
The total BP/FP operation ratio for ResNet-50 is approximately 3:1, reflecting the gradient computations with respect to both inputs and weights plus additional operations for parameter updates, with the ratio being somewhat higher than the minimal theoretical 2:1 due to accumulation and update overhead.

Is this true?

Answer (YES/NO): NO